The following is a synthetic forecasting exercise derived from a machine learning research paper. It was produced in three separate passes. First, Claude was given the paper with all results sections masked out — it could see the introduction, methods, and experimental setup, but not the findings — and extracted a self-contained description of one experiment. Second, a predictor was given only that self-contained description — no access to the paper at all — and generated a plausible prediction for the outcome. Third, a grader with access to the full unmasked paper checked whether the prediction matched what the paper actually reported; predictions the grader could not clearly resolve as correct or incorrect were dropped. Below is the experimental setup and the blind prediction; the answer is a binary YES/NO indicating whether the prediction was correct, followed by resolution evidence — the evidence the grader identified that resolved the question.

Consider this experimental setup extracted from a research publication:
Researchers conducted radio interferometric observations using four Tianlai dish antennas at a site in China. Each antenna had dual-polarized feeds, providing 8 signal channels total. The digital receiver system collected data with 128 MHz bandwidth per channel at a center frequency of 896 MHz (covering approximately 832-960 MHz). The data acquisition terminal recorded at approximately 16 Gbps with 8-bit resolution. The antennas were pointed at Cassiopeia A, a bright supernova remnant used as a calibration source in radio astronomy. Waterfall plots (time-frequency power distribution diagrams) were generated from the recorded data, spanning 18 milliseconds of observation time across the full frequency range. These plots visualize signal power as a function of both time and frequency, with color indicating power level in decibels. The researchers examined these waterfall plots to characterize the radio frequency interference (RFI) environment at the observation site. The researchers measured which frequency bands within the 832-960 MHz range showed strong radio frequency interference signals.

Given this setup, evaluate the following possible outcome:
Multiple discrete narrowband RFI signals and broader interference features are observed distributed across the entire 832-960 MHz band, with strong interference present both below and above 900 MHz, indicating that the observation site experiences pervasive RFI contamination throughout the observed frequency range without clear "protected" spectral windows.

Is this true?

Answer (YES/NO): NO